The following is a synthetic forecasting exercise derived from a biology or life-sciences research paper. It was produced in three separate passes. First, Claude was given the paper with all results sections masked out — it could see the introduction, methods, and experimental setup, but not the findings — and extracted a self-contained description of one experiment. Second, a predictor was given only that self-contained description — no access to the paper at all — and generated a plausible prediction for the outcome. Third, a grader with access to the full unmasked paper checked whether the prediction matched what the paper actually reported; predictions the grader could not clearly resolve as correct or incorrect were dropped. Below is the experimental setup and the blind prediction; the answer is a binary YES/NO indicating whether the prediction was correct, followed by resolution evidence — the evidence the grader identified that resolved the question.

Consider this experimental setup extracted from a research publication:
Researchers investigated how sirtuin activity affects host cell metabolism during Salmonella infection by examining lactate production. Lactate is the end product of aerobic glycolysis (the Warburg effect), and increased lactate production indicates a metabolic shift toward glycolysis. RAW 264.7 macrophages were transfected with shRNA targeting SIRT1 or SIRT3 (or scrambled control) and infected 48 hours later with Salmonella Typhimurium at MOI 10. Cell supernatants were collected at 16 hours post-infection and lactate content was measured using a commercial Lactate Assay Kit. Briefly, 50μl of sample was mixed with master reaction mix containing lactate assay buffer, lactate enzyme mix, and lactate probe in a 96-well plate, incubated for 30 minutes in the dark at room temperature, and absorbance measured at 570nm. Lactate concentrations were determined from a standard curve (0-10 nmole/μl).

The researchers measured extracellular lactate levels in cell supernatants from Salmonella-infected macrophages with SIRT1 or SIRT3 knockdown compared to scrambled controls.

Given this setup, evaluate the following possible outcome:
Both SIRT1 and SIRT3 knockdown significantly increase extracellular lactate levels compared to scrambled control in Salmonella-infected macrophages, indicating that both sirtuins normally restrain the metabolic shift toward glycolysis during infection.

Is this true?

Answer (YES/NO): YES